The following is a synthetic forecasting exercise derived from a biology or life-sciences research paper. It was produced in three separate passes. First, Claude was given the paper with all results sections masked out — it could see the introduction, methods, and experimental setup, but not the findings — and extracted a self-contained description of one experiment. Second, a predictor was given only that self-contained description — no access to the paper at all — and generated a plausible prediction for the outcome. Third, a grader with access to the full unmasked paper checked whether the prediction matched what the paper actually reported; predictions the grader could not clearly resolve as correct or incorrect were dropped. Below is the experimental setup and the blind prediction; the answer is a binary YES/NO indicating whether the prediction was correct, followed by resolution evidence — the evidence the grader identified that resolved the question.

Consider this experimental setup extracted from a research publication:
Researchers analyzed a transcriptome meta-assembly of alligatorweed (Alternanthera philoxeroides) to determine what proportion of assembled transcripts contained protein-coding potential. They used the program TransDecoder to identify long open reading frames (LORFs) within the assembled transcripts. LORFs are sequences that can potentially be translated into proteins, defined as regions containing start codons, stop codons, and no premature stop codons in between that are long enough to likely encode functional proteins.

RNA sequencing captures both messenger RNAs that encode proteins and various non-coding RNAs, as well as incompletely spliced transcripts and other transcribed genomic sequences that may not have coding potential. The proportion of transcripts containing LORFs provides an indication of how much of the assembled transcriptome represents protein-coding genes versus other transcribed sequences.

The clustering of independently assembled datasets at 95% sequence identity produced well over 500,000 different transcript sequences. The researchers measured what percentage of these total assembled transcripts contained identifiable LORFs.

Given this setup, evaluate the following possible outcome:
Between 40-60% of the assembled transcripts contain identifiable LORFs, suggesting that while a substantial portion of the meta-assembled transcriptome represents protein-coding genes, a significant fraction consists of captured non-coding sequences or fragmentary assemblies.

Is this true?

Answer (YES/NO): NO